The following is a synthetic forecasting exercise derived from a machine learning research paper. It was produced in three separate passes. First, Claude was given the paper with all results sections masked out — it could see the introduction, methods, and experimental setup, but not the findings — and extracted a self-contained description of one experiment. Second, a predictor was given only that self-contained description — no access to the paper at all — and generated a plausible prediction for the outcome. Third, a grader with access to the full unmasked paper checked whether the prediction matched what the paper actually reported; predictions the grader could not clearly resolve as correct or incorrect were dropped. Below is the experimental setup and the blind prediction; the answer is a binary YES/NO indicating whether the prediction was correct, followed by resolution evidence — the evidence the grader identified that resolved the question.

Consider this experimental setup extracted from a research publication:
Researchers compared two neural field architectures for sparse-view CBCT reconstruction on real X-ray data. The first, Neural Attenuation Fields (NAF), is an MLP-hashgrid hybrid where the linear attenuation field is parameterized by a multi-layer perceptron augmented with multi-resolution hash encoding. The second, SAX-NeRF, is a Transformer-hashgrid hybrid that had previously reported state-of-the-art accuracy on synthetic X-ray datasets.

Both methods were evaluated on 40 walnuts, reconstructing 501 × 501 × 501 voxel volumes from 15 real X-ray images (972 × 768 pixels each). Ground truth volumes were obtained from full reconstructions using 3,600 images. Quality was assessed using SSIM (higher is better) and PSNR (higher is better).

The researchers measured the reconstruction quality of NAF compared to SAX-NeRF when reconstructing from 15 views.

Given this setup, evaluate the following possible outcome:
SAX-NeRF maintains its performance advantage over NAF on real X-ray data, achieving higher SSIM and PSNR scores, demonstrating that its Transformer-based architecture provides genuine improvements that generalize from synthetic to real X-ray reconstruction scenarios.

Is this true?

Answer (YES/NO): YES